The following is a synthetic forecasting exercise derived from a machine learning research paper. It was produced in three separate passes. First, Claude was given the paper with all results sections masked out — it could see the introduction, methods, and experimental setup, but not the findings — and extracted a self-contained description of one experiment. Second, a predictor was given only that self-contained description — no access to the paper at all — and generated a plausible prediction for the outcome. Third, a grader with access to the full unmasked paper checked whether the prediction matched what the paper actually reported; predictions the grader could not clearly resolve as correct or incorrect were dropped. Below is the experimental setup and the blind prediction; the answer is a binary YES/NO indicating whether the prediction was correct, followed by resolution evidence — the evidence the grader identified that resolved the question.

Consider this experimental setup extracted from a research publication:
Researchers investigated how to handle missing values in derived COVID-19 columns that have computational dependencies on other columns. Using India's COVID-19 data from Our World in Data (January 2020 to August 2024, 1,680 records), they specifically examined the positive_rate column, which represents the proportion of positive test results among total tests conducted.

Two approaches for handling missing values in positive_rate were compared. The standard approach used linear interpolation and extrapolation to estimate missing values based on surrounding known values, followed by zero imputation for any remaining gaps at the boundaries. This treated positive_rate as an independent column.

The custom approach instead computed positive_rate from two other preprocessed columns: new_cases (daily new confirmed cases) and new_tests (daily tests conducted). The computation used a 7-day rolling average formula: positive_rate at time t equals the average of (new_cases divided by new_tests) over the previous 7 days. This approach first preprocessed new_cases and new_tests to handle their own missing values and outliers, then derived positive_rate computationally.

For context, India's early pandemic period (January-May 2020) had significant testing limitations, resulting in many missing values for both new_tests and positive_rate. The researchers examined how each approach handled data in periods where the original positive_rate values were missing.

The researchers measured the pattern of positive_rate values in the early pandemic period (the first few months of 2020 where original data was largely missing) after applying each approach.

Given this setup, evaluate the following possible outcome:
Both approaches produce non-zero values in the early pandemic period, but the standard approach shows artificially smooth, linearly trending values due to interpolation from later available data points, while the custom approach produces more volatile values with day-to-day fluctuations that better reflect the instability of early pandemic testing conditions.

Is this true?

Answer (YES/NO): NO